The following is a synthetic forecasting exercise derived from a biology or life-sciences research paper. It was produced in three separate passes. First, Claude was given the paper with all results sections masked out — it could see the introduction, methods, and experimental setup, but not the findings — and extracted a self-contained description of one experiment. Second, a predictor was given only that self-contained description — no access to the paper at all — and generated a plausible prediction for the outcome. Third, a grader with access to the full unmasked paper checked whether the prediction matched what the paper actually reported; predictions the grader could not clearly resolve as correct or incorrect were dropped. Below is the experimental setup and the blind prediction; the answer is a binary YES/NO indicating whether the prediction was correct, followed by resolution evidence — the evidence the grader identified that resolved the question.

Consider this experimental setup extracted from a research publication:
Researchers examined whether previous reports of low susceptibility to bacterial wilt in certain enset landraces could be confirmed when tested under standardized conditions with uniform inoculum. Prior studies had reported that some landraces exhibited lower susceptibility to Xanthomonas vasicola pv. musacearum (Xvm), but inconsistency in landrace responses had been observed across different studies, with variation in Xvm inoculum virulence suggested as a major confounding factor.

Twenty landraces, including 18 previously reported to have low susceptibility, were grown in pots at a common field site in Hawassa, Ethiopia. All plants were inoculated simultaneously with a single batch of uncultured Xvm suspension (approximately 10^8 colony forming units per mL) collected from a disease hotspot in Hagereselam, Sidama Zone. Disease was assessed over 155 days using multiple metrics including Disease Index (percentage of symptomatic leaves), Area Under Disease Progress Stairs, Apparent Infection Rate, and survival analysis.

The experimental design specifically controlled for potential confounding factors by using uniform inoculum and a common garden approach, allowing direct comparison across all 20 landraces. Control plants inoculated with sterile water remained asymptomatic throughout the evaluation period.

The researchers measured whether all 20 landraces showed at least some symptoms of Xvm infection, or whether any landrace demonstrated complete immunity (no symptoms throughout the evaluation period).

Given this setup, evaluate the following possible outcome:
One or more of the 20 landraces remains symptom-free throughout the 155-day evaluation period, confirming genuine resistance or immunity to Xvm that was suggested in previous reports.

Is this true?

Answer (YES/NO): NO